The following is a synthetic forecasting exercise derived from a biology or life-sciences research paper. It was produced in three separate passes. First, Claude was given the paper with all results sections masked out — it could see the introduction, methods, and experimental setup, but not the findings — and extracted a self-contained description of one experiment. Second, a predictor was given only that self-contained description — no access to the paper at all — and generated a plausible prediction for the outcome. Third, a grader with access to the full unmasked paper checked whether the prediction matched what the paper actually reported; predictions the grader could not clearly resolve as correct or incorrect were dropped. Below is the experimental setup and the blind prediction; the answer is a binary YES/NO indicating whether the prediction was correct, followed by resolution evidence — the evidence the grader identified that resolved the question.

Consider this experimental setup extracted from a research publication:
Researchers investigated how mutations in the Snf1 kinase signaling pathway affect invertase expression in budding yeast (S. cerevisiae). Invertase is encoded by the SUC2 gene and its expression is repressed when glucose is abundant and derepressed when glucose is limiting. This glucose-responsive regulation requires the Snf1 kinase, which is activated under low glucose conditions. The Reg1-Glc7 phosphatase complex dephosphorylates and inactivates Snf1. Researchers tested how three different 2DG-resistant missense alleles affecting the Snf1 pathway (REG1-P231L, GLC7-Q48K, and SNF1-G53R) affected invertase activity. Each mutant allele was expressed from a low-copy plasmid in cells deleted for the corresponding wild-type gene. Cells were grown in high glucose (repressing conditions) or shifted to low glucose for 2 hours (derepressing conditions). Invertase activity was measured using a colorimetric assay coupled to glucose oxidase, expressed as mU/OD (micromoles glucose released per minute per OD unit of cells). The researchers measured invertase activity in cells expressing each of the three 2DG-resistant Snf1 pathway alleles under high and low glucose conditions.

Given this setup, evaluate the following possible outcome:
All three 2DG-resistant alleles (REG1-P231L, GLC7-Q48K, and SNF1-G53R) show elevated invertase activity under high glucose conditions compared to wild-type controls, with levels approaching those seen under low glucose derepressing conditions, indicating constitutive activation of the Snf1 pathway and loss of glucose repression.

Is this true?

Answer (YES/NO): NO